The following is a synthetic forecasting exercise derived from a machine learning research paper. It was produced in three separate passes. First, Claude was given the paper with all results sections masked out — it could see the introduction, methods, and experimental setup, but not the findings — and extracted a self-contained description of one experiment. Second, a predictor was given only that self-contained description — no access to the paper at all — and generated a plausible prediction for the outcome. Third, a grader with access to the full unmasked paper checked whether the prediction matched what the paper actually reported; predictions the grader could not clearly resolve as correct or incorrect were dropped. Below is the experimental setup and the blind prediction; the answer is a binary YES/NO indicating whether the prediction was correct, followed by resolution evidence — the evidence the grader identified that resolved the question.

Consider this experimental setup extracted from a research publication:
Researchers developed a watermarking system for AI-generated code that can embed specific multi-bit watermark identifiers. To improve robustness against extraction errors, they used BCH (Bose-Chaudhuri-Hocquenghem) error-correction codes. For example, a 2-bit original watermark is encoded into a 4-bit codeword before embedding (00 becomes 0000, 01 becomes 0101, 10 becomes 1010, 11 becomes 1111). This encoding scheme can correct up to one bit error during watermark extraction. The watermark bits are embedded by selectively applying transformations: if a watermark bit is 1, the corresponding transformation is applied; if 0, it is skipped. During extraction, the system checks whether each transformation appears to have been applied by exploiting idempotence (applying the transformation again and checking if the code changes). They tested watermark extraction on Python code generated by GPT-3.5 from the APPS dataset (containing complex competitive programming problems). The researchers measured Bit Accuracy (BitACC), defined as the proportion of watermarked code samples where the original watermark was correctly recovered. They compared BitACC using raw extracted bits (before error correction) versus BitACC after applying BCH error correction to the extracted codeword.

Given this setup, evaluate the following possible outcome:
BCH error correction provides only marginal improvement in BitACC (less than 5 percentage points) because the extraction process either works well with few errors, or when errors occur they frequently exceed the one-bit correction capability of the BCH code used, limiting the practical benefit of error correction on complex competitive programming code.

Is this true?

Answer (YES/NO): NO